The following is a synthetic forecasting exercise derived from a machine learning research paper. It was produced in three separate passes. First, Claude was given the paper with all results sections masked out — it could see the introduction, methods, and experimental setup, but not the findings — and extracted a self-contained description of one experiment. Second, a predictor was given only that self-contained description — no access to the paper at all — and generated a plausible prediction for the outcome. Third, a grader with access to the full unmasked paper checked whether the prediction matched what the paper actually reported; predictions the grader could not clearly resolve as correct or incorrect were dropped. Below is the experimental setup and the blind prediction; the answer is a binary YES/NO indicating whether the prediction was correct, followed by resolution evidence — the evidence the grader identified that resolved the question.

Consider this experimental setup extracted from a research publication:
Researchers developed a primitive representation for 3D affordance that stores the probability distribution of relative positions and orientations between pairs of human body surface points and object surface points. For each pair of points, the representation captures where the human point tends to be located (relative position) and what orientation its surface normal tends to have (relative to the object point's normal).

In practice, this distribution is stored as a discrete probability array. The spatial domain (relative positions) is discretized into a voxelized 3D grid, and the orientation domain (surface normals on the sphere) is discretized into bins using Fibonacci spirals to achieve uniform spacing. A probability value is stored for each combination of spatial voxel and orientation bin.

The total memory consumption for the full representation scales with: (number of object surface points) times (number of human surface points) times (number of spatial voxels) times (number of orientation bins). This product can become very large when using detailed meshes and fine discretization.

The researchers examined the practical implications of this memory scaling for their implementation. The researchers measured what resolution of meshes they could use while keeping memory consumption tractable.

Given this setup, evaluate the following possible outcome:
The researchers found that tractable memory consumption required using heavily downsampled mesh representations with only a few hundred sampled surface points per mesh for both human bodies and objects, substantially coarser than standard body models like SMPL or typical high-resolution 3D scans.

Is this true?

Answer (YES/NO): NO